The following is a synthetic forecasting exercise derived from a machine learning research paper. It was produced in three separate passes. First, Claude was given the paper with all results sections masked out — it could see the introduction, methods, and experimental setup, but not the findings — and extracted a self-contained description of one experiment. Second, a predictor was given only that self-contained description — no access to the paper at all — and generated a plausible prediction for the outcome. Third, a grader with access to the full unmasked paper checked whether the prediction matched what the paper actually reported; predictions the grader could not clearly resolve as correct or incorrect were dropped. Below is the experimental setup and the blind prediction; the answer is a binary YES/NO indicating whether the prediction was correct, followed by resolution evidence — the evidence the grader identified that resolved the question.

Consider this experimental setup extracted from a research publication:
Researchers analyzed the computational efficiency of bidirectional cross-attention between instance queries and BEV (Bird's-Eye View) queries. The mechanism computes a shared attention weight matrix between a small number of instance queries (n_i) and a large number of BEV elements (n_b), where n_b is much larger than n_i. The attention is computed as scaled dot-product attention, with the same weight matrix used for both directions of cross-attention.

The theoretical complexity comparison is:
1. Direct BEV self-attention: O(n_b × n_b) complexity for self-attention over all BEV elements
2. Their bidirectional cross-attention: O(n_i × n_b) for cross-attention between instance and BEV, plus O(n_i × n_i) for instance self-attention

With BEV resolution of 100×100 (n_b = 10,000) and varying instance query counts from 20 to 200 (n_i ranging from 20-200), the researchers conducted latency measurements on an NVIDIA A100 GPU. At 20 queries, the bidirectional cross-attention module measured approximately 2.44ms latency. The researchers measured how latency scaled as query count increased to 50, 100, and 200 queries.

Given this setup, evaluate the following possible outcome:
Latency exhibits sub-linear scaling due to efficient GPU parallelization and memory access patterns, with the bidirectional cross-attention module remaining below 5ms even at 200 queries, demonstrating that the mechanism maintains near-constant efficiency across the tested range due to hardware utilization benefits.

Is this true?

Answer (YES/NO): YES